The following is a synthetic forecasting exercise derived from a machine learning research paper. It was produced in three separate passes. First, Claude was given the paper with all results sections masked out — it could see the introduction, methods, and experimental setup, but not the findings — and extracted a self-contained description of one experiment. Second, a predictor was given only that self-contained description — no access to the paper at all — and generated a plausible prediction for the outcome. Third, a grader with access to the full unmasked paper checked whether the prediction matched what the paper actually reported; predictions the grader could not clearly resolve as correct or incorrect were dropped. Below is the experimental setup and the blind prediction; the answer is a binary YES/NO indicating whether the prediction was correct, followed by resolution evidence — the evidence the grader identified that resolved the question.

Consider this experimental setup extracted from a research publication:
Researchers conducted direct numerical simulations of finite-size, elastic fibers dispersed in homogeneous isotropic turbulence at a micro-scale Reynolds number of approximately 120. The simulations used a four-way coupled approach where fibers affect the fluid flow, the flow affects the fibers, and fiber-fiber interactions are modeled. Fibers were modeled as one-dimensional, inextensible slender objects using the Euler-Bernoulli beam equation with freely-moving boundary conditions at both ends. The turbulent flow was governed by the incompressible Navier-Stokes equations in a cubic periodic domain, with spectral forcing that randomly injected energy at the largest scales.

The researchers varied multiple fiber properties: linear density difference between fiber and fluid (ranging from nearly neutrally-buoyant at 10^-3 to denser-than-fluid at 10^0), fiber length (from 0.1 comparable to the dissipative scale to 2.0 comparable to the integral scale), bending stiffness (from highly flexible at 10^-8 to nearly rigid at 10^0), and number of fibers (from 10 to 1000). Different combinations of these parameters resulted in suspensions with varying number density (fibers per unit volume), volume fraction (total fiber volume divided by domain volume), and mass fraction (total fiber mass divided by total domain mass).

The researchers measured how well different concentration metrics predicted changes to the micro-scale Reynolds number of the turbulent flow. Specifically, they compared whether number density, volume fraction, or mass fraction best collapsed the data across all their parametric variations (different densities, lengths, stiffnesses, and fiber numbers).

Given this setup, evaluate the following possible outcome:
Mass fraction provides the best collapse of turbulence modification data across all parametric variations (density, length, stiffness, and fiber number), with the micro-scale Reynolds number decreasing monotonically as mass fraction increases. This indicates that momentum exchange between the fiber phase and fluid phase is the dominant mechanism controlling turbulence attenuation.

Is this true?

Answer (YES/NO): YES